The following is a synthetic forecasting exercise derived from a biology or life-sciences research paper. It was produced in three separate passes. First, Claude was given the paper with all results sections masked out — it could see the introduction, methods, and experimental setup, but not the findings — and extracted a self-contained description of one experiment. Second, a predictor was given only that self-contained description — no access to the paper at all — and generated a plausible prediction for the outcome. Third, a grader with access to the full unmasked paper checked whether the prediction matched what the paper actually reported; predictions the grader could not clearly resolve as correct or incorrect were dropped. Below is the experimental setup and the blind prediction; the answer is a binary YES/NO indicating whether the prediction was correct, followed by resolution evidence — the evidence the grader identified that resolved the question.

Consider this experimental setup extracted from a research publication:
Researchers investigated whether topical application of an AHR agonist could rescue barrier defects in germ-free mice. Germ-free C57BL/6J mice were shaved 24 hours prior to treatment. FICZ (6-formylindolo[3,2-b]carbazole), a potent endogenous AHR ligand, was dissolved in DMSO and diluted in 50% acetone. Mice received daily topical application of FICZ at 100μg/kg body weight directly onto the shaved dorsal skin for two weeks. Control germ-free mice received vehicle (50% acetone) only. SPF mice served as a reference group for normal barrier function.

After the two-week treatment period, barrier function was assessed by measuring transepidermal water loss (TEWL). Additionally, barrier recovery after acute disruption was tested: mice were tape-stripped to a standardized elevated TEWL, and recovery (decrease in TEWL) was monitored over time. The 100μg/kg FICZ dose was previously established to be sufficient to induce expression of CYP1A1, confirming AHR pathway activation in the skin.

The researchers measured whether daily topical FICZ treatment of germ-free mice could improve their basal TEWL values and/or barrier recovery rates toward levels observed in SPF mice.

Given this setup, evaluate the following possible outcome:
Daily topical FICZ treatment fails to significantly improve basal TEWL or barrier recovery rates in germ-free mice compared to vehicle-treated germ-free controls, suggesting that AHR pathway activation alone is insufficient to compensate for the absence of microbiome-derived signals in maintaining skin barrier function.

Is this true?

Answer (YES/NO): NO